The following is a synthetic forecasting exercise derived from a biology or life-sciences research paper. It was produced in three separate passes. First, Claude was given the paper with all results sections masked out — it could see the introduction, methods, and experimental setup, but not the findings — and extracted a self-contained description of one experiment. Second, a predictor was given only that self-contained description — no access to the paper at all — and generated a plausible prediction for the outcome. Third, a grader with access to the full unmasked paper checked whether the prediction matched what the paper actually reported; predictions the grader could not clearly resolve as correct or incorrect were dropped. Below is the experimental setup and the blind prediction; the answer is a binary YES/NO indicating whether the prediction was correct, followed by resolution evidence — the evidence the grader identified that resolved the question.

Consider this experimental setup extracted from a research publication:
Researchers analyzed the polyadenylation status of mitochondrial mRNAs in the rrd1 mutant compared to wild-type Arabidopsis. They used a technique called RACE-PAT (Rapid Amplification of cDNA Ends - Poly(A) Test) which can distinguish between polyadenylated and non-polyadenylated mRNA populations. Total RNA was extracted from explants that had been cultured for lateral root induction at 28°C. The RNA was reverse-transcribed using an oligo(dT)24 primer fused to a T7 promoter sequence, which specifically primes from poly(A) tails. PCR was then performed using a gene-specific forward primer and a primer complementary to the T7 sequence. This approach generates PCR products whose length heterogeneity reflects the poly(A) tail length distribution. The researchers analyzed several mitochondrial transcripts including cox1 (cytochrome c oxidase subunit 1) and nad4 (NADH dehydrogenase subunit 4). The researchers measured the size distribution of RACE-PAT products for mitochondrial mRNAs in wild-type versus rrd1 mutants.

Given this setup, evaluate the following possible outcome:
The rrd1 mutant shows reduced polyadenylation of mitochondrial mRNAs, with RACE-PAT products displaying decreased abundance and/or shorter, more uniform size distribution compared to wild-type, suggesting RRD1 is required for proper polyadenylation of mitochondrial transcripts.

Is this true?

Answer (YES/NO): NO